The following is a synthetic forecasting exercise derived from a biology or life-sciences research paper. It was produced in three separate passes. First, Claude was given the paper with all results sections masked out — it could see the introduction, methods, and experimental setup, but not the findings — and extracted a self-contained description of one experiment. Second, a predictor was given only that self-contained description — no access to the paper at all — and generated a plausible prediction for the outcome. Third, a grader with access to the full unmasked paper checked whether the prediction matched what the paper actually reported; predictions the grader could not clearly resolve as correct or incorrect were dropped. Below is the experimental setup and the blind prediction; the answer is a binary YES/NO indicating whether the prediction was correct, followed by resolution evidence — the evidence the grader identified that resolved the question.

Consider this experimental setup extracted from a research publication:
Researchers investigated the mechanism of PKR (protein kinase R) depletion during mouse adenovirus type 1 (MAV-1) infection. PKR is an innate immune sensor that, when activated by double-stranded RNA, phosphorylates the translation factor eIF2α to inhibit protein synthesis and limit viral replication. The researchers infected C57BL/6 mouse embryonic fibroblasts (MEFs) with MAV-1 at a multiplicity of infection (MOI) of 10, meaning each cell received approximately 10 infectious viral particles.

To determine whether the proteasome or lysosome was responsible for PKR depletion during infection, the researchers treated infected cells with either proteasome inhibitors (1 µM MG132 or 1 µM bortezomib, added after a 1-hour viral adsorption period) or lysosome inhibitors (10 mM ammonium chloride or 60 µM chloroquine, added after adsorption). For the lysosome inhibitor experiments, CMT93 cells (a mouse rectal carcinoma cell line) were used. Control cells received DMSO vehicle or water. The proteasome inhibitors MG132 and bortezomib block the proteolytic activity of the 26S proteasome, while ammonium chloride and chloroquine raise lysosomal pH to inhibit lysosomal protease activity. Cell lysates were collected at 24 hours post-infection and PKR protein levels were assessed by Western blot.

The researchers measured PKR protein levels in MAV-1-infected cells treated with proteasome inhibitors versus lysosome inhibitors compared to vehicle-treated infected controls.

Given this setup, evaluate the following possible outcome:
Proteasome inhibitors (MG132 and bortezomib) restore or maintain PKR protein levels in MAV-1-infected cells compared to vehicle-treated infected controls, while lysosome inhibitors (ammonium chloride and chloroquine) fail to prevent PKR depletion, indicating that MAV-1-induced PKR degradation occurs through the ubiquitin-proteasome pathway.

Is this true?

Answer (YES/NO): NO